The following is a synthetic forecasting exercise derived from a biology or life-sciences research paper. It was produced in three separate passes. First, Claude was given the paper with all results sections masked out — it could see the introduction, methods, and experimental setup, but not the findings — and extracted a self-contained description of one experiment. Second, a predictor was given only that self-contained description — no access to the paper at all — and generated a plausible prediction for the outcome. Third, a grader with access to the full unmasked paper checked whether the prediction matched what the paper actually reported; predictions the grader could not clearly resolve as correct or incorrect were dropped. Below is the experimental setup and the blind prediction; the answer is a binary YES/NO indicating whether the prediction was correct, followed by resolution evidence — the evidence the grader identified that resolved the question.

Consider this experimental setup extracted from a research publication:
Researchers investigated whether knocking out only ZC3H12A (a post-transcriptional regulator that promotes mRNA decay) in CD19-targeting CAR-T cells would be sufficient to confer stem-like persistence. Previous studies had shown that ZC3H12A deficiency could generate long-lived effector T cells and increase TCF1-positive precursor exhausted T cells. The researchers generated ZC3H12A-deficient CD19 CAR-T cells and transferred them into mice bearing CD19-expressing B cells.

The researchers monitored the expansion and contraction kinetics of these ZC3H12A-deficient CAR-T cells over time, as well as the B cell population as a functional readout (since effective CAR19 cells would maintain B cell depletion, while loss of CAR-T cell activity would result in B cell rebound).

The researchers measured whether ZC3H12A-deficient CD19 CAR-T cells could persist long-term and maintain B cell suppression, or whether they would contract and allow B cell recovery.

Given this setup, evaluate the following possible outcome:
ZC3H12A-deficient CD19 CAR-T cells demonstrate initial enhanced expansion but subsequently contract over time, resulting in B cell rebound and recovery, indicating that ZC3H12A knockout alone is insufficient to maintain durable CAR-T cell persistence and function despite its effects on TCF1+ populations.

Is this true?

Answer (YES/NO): YES